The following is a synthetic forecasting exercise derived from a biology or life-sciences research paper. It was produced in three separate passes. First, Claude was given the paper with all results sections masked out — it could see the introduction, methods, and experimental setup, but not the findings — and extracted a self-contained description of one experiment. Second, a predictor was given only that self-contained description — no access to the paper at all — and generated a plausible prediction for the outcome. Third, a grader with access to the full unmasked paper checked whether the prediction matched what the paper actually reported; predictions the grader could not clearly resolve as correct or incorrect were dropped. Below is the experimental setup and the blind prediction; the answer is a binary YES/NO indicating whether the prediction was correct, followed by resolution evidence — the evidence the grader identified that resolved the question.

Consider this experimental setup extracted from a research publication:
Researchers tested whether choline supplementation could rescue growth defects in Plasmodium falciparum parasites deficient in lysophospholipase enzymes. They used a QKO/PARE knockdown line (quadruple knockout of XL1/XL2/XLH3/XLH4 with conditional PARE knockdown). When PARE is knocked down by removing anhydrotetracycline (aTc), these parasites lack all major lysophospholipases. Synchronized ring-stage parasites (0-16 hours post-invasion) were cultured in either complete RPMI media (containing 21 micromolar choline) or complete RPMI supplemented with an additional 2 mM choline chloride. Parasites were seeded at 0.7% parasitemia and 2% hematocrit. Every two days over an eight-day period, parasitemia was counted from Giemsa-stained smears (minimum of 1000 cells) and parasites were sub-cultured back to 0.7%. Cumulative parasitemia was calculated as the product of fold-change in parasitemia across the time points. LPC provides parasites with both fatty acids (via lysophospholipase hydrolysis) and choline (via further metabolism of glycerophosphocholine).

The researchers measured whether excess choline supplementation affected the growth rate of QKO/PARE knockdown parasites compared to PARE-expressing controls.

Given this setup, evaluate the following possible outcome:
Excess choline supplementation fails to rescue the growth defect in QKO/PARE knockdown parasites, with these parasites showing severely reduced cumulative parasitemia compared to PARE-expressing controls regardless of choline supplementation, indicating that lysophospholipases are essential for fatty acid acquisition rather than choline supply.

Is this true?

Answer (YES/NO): NO